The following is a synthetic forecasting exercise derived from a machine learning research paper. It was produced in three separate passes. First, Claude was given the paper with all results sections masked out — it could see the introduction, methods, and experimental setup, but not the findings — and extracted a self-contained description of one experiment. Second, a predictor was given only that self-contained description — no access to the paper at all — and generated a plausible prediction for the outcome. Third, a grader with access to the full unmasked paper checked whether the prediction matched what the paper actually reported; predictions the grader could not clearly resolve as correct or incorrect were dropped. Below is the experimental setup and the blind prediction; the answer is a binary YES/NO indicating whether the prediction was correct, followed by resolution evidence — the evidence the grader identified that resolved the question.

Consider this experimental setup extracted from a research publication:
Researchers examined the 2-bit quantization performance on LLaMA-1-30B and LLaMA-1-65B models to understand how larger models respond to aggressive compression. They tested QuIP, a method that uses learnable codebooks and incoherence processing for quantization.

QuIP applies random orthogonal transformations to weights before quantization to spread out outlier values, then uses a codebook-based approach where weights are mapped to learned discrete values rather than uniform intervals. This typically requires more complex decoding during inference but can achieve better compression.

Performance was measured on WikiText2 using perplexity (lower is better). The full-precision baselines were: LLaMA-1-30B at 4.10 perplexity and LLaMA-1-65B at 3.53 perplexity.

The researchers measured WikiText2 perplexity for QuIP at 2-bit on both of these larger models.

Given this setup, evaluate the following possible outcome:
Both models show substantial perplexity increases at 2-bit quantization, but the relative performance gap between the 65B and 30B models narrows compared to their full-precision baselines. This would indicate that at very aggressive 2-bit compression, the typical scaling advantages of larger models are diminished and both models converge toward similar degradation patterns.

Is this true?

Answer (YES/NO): NO